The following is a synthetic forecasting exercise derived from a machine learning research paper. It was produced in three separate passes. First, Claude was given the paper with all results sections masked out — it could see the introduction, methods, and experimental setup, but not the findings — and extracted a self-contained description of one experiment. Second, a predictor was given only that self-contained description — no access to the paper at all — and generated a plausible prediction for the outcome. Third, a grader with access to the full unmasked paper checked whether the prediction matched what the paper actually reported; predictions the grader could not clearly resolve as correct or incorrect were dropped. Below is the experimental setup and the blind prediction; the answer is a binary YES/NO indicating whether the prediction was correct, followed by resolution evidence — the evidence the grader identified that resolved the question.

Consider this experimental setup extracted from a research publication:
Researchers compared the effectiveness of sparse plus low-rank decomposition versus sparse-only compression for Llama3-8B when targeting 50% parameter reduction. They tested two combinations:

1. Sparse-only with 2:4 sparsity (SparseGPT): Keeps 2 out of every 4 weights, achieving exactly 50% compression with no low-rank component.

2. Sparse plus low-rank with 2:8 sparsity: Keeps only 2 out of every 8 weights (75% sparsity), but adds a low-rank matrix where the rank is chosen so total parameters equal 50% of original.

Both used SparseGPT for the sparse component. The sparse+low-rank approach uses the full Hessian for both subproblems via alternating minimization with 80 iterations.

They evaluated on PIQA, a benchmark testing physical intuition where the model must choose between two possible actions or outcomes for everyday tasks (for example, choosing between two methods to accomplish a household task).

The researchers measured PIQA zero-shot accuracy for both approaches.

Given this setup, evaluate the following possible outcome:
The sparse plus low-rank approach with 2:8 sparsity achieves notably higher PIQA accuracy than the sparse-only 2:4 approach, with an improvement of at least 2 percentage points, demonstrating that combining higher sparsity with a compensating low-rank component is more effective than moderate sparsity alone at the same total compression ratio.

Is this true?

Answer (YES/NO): YES